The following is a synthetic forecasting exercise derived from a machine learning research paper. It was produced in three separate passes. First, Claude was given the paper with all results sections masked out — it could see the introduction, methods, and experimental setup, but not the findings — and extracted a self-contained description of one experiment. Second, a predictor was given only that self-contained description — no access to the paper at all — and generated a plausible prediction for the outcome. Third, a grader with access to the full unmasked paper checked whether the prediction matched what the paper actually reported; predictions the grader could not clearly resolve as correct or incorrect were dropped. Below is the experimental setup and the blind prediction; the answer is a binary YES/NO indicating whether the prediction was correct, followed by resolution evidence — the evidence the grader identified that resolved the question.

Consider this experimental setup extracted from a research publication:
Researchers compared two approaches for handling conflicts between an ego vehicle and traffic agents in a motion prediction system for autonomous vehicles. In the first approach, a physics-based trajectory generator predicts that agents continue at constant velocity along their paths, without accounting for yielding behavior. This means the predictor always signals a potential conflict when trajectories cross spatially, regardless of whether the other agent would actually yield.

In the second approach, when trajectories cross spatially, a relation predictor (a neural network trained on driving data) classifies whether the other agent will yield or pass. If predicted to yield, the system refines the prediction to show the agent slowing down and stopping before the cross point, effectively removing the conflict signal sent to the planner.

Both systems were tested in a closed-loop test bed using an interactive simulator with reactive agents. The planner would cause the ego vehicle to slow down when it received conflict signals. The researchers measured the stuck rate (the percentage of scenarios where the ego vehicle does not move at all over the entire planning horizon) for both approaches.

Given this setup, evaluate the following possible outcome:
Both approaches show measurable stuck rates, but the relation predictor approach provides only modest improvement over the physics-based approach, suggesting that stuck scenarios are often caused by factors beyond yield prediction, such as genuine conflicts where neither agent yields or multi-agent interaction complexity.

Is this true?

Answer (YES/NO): YES